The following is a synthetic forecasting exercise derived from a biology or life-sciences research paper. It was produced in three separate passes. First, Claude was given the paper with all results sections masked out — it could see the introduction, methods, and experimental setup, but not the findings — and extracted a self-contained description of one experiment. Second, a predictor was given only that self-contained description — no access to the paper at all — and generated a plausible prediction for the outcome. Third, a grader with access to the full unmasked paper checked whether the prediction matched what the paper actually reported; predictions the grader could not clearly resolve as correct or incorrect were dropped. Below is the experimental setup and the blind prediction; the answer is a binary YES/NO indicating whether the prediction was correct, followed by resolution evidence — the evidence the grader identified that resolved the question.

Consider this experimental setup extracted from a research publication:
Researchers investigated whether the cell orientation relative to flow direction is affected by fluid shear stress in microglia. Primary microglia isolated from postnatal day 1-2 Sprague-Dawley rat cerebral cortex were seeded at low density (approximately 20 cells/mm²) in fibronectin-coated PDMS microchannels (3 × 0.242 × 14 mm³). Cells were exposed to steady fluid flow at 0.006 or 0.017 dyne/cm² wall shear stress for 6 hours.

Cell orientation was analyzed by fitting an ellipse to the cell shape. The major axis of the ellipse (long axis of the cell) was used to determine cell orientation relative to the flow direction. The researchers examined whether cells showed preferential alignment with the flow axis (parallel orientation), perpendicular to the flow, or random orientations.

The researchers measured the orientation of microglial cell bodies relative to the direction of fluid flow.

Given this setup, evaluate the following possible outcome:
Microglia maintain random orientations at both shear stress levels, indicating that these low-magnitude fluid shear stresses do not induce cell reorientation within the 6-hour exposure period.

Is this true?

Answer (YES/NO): YES